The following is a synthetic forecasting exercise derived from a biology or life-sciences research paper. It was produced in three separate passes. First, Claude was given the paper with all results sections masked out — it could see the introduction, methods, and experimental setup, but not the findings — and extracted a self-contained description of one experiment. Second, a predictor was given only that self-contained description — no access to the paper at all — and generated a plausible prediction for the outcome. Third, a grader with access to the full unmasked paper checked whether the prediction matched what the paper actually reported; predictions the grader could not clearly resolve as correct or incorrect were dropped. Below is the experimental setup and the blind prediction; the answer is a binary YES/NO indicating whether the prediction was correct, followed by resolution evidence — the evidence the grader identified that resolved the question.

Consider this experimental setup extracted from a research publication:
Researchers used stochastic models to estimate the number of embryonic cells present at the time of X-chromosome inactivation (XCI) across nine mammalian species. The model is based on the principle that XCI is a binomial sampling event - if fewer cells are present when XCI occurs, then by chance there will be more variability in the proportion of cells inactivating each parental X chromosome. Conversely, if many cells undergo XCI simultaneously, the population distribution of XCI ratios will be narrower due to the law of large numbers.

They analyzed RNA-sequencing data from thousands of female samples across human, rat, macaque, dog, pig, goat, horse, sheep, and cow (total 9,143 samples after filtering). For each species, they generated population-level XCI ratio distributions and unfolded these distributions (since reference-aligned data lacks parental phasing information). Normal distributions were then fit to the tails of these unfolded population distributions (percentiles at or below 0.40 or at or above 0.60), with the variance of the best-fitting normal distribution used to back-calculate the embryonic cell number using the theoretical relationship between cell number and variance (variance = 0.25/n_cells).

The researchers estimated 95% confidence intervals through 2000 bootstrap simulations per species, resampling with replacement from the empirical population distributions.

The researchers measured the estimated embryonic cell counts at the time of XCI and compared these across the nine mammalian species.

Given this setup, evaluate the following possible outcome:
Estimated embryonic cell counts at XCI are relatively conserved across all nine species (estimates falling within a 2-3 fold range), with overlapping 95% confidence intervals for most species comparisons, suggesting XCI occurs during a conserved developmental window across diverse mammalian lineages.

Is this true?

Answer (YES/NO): NO